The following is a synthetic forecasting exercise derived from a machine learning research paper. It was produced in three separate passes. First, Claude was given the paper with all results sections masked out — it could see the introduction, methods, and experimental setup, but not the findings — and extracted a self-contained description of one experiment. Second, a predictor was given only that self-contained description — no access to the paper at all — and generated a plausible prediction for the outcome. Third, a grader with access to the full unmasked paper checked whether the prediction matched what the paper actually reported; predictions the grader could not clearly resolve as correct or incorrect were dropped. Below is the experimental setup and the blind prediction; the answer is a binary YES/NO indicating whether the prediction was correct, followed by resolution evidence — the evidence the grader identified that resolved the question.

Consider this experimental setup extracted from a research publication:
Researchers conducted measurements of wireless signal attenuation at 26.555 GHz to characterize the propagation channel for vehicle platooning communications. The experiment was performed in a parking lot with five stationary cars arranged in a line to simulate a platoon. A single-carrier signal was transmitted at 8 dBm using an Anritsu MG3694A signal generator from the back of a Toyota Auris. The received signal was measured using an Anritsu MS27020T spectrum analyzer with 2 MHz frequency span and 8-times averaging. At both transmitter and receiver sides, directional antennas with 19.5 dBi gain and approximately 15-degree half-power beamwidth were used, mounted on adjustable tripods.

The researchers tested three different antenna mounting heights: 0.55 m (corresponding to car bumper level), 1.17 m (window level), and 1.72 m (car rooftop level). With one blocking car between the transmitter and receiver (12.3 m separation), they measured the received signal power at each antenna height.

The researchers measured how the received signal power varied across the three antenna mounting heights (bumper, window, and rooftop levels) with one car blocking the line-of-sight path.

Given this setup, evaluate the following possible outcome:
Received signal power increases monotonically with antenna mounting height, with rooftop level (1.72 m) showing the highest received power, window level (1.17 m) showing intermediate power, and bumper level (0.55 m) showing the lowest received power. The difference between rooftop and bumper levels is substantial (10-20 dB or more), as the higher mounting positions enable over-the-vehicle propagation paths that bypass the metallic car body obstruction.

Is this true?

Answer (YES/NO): YES